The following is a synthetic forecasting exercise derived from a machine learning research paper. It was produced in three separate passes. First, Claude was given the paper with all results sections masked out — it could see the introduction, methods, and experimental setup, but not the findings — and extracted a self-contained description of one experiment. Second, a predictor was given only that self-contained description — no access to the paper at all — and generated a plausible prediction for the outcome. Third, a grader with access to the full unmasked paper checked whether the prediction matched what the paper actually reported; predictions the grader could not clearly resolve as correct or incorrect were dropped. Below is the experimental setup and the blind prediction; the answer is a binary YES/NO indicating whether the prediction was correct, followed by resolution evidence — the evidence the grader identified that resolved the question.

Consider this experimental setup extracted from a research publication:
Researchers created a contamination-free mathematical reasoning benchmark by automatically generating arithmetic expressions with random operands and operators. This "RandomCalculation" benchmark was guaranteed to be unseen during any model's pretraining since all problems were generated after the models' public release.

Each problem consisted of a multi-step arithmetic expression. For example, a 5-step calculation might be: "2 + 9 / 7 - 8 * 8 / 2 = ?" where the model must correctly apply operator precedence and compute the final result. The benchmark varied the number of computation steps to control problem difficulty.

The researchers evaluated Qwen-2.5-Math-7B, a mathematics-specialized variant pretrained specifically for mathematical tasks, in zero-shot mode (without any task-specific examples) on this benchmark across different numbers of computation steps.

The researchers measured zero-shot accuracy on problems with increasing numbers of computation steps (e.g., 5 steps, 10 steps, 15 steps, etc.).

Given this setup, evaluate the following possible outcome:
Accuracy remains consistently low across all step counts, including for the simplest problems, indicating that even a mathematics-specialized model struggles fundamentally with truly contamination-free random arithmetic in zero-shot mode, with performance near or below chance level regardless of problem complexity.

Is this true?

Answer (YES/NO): NO